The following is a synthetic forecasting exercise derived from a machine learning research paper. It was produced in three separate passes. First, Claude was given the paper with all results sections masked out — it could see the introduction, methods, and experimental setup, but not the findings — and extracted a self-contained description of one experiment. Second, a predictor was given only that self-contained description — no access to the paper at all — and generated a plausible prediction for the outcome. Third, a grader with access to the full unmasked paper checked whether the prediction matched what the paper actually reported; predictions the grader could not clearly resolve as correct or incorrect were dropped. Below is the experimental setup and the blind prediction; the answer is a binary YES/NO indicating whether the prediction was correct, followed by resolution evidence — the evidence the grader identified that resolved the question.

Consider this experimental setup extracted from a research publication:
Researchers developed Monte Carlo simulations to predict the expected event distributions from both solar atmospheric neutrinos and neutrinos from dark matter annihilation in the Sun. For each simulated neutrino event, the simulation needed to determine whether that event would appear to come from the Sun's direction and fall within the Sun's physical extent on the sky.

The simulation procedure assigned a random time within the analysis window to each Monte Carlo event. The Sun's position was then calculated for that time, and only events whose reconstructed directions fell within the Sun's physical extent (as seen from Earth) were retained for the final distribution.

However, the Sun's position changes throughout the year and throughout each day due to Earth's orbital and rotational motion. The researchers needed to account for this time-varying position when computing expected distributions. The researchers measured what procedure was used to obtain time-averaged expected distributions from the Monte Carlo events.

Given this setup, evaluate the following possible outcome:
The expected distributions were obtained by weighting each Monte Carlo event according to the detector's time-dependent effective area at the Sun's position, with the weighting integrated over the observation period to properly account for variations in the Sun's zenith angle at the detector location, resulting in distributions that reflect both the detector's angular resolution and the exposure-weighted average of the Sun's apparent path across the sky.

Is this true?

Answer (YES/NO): NO